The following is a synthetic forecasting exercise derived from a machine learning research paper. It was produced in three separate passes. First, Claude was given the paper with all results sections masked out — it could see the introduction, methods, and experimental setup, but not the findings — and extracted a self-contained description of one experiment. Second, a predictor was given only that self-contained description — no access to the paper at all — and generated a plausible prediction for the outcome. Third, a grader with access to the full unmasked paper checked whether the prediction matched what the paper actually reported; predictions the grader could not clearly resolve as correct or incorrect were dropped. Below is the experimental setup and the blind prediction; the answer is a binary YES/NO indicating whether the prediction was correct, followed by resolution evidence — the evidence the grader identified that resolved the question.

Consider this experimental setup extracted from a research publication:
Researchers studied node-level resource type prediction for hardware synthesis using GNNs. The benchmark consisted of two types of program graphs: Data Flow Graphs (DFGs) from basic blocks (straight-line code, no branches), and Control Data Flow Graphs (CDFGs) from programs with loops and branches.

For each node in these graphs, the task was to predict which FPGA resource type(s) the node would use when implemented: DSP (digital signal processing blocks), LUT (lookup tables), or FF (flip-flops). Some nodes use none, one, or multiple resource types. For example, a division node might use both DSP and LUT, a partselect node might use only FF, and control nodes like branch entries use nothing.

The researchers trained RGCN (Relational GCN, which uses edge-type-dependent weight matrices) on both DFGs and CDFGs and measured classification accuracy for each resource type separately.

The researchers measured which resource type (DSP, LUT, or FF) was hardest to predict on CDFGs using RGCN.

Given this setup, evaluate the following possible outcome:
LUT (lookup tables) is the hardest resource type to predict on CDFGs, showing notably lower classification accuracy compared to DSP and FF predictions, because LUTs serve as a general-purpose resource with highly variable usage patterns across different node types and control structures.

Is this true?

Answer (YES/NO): NO